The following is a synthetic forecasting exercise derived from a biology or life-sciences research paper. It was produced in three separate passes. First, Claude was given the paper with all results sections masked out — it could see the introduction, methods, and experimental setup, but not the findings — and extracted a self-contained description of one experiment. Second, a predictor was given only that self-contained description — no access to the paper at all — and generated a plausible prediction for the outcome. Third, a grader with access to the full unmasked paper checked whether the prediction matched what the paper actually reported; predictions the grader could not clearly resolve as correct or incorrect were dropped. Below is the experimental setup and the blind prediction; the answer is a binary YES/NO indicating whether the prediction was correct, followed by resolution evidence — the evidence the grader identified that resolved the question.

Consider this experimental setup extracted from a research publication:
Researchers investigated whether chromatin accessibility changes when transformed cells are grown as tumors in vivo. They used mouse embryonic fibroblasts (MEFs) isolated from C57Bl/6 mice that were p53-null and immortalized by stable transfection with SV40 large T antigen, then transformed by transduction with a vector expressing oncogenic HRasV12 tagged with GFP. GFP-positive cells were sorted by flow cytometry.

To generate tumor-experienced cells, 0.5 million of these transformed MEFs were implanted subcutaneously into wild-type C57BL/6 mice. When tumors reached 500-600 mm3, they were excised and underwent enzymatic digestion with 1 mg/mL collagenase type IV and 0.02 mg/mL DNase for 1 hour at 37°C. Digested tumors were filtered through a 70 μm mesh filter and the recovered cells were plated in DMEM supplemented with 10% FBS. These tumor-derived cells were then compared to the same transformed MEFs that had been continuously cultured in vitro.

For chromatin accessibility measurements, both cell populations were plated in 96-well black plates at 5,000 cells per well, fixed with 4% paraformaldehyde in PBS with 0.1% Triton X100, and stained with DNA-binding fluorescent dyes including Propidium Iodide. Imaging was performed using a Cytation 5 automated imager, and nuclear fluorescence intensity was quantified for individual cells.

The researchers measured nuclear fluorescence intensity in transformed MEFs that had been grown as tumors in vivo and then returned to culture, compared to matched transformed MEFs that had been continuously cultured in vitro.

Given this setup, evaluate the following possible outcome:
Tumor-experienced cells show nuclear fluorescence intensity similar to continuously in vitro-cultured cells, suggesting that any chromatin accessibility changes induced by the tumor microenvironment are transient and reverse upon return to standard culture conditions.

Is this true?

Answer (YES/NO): NO